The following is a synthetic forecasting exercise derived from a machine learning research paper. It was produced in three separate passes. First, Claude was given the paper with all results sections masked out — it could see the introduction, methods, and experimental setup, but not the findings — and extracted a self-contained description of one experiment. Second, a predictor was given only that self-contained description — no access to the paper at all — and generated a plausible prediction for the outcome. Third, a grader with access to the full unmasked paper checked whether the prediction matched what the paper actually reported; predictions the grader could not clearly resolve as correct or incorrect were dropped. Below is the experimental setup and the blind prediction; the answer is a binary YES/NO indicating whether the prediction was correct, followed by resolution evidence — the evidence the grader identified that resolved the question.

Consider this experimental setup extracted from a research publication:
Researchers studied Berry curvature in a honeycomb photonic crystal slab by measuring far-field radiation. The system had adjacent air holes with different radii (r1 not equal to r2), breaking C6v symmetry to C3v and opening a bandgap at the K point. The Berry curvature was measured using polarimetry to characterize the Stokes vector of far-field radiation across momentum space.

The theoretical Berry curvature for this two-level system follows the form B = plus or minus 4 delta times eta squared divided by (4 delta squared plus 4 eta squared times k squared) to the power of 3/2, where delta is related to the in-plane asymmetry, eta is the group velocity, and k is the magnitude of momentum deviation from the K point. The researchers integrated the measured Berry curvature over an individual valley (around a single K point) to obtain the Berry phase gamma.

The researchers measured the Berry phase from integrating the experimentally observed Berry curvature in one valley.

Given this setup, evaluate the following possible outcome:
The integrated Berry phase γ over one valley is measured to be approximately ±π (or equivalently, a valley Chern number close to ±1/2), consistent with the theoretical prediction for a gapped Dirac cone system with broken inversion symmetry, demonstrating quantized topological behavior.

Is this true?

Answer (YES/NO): YES